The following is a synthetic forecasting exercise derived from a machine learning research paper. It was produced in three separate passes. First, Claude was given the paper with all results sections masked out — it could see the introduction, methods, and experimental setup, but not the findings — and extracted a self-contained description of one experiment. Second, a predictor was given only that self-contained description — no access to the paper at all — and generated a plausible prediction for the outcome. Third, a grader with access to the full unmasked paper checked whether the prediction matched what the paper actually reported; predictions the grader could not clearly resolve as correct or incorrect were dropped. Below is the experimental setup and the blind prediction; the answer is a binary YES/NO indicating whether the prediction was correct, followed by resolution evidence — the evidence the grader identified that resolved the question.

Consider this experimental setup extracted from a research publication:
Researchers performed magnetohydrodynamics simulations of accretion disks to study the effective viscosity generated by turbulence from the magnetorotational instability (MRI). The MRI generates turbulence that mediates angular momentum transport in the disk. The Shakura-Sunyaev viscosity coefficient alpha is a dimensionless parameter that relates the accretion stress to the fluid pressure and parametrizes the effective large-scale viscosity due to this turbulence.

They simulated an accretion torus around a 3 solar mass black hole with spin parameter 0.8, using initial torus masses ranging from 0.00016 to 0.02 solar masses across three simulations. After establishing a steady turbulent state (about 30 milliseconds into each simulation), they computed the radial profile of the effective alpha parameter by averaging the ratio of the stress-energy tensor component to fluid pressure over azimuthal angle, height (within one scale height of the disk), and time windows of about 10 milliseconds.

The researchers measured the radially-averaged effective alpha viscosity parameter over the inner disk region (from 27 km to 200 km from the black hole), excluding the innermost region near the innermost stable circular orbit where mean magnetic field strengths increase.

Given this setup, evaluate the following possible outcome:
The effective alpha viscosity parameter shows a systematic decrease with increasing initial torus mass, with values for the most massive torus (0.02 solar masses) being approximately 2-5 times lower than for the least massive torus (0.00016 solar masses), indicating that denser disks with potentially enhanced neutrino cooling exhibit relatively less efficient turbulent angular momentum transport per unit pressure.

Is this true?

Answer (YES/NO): NO